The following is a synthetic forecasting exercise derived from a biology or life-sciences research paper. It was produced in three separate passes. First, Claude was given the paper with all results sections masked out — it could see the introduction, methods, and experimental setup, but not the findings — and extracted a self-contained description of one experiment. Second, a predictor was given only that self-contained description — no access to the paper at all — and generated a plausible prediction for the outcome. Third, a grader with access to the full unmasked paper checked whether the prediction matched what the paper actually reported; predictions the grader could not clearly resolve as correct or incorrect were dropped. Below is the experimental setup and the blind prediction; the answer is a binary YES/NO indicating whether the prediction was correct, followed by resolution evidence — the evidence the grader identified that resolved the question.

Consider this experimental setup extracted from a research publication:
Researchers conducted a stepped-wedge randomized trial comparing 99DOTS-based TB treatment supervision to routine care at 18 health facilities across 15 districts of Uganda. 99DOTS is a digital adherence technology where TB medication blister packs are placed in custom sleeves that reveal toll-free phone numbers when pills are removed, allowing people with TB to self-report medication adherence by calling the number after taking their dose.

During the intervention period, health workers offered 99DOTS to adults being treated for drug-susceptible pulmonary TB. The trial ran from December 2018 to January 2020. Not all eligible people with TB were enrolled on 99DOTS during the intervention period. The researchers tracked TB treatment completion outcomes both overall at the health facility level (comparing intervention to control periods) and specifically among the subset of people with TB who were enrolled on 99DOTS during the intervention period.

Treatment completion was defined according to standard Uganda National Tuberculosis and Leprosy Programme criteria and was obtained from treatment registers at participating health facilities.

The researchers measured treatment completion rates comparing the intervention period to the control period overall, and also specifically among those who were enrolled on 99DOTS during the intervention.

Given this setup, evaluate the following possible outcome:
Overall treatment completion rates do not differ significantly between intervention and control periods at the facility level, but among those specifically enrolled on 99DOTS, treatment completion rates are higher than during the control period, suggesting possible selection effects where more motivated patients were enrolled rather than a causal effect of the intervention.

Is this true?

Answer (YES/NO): NO